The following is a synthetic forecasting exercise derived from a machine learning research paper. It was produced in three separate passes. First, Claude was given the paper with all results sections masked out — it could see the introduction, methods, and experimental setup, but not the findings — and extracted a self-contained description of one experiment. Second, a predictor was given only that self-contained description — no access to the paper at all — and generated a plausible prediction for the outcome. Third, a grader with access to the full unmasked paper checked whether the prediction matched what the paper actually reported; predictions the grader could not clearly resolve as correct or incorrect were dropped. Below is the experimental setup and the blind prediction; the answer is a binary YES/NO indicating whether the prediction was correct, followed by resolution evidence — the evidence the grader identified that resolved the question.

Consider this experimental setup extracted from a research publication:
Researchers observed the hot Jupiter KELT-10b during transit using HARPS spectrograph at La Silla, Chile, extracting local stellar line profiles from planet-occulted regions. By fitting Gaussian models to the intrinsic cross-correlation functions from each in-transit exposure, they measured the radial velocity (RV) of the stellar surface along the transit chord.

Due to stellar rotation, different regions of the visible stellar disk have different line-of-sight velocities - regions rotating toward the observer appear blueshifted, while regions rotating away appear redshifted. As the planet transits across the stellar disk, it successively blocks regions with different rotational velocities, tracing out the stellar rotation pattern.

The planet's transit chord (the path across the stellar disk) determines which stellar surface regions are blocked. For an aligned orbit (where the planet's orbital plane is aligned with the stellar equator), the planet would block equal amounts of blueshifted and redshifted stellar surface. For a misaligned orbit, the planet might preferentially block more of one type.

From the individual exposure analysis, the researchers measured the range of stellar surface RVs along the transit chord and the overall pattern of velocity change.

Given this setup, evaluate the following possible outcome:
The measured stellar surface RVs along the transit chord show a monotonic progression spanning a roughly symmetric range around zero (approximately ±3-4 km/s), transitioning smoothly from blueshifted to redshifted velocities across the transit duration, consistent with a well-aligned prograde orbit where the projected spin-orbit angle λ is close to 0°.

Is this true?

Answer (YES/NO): NO